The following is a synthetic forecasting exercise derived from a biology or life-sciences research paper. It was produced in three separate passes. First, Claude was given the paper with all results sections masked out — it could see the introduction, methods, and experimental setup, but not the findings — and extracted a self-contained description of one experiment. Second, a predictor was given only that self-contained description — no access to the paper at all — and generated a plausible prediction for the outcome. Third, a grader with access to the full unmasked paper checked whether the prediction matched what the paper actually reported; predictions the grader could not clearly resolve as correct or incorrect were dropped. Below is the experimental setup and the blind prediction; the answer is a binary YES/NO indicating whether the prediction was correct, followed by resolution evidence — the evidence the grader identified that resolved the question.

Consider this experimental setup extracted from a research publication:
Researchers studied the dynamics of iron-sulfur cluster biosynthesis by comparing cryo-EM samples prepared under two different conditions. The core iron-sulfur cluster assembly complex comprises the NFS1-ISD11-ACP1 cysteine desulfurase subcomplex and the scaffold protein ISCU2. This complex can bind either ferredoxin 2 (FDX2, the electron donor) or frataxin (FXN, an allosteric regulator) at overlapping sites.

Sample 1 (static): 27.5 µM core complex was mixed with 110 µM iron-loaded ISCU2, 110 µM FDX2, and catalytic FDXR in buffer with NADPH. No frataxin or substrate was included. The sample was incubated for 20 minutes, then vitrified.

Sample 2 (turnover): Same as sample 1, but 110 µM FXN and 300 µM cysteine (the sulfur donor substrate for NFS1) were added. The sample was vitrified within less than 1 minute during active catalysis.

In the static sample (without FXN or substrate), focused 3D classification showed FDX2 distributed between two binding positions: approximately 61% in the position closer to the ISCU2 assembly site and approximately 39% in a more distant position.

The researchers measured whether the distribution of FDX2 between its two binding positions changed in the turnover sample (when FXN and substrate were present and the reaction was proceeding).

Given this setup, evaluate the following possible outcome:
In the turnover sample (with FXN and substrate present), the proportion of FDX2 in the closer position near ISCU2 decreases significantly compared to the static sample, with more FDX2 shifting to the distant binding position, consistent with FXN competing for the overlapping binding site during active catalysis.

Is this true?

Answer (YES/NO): YES